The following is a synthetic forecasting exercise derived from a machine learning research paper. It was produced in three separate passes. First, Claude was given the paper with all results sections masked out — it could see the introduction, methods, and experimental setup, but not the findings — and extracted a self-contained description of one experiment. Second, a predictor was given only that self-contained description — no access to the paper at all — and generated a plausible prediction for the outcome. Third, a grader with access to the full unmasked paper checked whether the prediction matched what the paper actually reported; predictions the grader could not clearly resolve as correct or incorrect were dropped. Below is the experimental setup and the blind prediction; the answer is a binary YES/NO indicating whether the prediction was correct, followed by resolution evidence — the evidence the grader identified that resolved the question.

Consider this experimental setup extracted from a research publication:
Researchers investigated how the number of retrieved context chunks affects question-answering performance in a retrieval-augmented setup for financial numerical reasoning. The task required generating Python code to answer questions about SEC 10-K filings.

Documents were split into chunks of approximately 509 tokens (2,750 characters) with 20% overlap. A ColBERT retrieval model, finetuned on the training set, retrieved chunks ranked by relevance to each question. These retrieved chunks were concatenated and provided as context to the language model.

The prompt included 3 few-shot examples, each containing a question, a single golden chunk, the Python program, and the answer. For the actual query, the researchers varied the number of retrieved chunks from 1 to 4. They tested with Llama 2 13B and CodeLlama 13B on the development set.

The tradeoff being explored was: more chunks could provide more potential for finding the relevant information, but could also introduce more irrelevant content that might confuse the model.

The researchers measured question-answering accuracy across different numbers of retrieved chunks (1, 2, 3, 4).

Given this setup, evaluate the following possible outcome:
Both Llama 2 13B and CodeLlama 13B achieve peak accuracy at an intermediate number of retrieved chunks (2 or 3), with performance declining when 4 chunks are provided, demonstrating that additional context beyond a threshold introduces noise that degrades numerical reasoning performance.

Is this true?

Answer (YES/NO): NO